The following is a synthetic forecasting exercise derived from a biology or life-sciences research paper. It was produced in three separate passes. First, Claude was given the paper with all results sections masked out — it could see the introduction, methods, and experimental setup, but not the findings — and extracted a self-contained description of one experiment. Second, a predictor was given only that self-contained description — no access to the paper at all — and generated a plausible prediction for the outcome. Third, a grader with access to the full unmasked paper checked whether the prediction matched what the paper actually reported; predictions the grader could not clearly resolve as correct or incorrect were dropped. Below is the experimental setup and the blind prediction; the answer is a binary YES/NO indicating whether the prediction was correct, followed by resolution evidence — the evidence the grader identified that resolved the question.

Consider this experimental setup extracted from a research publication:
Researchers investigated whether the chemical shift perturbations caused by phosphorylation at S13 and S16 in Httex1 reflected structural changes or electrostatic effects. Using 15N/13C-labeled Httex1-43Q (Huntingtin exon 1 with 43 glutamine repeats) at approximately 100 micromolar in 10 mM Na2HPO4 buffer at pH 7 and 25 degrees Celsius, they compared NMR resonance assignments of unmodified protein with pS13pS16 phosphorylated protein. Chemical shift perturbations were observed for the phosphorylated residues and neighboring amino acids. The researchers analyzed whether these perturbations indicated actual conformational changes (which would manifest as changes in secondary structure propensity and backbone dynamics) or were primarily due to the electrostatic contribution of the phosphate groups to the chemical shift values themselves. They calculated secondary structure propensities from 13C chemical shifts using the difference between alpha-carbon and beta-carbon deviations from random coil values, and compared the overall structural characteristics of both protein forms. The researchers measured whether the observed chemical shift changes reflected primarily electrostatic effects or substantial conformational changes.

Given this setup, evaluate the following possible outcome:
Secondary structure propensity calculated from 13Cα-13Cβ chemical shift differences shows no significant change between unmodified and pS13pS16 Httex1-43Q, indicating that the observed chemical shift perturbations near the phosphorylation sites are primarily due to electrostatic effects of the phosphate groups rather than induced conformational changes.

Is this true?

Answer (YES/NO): YES